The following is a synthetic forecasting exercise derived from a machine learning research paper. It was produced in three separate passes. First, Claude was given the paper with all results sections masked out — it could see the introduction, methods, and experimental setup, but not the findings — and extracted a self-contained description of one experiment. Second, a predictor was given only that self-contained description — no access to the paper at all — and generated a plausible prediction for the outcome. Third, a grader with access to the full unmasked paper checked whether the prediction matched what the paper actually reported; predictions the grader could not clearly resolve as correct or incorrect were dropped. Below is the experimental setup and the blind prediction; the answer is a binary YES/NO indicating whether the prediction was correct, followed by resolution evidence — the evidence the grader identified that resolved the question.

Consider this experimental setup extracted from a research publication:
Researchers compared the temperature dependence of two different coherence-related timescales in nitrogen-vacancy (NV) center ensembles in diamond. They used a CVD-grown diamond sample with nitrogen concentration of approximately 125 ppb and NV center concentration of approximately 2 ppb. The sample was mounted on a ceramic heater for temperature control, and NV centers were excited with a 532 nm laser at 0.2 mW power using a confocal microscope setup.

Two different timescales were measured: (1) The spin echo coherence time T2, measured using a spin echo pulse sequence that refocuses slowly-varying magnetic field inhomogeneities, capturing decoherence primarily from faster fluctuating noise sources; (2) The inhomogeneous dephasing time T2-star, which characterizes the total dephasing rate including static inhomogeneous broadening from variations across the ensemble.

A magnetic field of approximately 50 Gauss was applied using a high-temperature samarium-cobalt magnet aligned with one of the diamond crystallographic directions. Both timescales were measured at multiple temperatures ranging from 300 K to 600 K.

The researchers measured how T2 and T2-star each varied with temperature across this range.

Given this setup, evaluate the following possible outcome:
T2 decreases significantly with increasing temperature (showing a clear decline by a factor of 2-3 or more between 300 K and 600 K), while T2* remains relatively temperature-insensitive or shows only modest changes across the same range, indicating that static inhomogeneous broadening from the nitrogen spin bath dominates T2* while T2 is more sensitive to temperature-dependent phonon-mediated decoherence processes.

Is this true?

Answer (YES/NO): YES